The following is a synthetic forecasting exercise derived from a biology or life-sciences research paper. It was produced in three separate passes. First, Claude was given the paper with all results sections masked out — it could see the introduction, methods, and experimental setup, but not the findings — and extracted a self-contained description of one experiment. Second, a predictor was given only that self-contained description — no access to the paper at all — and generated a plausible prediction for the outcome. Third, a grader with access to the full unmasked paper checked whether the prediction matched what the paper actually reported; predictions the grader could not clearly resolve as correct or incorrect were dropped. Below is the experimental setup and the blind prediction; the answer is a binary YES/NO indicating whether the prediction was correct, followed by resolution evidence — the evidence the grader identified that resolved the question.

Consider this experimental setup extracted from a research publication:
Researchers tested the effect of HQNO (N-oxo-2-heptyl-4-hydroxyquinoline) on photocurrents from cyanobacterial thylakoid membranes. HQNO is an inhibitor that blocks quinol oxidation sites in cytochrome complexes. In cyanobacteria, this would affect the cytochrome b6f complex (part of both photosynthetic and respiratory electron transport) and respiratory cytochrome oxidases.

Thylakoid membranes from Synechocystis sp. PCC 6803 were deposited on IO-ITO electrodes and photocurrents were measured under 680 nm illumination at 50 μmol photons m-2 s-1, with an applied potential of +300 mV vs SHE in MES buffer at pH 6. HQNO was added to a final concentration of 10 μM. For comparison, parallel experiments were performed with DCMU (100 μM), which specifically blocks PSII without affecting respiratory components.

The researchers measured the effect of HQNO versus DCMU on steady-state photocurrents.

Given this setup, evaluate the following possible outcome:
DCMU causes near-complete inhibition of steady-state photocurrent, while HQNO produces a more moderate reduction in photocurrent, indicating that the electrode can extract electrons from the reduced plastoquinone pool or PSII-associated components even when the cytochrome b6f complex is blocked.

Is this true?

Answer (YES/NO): YES